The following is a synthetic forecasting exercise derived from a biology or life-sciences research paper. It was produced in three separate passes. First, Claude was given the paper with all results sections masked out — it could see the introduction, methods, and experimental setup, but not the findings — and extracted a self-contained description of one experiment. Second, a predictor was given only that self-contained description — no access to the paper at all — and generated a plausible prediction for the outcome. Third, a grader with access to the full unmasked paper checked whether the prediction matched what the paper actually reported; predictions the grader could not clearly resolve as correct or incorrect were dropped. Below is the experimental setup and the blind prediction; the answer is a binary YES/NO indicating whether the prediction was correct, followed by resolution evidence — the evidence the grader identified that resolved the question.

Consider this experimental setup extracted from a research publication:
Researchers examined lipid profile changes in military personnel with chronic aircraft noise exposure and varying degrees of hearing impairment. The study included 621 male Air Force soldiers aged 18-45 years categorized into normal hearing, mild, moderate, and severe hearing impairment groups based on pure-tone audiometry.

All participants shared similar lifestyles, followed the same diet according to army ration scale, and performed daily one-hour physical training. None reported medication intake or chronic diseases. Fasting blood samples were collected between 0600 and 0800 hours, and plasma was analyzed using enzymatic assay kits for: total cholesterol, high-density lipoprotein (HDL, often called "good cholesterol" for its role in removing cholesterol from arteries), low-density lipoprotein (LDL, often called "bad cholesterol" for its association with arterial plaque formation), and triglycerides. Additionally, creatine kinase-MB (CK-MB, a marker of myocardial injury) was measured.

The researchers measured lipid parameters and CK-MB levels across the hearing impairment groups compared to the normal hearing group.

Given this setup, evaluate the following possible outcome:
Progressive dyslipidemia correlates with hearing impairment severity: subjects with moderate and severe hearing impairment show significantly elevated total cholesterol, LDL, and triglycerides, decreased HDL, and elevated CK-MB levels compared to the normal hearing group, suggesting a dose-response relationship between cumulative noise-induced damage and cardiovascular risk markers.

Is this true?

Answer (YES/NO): NO